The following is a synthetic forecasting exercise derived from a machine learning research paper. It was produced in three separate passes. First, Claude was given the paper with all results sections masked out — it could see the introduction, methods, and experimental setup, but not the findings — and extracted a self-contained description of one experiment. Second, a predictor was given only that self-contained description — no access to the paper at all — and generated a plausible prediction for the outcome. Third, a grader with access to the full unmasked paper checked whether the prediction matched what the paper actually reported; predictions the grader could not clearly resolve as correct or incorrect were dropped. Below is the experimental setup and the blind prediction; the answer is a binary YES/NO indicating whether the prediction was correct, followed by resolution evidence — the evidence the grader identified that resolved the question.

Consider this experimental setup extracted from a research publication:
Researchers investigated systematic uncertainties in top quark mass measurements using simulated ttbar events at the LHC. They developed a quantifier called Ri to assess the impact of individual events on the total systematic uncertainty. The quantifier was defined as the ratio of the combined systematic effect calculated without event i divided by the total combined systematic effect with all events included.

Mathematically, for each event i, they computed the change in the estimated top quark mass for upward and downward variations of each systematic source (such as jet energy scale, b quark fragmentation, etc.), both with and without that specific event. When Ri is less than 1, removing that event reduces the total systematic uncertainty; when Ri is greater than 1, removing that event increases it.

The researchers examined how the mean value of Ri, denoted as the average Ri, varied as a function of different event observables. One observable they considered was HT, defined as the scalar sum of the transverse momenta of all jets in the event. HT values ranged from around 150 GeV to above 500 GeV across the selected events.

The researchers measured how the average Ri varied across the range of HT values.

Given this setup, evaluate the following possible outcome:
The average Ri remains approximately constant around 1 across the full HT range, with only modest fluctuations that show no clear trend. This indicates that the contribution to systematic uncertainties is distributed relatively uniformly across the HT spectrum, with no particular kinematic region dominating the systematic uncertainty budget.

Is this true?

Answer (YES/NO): NO